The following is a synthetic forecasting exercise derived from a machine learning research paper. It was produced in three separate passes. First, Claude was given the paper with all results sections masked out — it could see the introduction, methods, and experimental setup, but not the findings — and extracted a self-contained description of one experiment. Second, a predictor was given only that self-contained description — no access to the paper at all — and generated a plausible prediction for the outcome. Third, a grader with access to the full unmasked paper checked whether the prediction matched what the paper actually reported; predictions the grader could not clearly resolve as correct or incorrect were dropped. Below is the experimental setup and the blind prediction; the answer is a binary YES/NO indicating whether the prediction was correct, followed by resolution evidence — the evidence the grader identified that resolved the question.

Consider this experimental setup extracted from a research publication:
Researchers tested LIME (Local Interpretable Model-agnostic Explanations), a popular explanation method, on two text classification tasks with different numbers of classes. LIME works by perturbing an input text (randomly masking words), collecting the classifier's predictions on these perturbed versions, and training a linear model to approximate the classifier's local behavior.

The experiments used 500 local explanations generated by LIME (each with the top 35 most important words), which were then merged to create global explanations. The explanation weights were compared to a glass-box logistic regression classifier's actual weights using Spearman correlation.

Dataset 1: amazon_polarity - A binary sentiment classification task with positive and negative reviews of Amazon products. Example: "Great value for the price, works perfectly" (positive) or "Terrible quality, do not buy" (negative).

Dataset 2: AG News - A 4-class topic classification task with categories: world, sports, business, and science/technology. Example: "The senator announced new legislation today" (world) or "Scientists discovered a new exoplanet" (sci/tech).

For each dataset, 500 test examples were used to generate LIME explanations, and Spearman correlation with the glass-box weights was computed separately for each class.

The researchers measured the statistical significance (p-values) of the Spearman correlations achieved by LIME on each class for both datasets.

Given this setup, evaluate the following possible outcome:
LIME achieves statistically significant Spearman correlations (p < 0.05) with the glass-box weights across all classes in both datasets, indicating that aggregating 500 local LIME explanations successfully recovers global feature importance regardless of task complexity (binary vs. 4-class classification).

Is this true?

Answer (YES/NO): NO